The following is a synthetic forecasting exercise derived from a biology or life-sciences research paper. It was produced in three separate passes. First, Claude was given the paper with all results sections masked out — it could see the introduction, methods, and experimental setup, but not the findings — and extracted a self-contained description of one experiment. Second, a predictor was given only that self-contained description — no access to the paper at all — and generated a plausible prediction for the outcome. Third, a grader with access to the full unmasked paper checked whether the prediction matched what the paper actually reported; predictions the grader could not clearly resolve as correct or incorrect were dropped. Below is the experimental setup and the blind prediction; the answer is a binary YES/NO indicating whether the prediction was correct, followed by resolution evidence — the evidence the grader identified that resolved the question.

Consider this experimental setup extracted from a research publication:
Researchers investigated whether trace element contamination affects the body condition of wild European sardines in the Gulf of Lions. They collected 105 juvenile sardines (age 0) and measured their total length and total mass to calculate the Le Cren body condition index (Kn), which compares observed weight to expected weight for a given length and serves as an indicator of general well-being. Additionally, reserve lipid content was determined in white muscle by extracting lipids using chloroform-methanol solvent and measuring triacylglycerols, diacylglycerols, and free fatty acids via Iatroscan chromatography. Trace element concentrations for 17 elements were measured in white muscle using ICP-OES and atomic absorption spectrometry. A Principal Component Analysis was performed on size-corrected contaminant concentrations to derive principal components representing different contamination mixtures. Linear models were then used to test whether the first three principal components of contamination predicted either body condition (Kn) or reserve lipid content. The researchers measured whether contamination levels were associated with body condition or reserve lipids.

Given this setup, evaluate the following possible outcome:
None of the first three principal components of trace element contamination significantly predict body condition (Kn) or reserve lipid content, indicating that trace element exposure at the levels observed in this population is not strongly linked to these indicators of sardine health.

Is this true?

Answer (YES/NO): YES